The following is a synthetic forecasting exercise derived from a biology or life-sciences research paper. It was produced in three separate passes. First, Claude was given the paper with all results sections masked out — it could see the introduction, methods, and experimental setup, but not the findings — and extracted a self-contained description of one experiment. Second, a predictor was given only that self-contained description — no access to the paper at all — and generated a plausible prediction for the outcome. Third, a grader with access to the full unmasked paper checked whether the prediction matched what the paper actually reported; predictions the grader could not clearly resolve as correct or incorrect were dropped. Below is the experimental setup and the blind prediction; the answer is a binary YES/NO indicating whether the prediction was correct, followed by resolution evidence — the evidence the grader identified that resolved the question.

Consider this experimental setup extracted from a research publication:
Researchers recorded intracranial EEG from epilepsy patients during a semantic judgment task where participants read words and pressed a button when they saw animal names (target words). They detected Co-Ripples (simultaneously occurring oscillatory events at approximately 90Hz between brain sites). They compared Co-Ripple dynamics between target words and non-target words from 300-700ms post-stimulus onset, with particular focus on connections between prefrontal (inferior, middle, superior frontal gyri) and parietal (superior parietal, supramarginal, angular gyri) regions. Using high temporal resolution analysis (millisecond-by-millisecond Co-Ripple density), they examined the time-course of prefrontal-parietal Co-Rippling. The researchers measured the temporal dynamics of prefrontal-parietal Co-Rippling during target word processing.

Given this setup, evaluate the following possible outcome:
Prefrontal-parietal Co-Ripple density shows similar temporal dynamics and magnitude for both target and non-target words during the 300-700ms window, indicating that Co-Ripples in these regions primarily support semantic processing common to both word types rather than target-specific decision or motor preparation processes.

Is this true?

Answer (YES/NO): NO